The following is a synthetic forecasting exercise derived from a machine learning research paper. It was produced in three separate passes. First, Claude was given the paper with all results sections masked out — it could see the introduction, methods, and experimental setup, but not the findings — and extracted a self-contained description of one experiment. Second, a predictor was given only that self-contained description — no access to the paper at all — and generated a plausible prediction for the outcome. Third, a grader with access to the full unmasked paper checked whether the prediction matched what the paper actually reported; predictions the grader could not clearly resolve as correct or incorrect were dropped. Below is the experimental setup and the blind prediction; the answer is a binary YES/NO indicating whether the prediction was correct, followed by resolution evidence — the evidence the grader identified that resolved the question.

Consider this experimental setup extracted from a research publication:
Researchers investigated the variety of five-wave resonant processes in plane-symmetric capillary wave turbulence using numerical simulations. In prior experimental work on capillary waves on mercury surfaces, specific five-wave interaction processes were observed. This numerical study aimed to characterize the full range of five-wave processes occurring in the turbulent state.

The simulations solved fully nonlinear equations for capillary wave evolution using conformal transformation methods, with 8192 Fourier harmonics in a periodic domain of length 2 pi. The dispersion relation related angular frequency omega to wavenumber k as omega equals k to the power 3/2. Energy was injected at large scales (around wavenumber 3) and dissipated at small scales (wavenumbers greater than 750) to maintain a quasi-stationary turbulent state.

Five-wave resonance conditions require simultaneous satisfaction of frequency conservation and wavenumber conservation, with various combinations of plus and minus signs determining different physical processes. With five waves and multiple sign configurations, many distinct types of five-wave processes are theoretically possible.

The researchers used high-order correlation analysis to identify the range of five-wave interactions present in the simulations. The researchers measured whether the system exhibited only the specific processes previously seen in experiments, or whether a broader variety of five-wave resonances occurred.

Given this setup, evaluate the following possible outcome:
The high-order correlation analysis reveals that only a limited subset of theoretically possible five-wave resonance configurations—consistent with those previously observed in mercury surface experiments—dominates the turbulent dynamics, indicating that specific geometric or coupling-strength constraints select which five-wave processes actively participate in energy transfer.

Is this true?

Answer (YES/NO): NO